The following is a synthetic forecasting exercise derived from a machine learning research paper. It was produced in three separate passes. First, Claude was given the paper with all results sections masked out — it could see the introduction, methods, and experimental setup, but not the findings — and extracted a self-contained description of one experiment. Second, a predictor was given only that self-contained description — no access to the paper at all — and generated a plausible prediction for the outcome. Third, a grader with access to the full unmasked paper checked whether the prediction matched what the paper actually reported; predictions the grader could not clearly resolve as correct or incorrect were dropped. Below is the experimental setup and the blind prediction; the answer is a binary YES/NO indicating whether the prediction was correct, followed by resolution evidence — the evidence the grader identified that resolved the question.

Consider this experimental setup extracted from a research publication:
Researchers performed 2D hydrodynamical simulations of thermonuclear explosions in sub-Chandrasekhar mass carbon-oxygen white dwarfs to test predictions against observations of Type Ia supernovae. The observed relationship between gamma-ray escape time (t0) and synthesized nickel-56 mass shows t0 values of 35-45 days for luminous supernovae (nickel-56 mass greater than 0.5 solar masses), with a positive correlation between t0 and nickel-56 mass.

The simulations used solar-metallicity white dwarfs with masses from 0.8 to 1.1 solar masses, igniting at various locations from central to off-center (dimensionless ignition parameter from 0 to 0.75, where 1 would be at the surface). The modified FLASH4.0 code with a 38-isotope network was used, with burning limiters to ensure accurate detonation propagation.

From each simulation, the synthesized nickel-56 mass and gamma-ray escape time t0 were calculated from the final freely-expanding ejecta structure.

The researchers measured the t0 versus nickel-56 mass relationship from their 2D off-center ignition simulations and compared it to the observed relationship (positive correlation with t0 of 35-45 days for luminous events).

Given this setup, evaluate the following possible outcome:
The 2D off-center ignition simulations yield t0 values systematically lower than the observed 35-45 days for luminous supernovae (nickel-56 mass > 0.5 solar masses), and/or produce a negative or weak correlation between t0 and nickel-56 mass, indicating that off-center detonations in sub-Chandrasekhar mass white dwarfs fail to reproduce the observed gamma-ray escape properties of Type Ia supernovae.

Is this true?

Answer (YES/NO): YES